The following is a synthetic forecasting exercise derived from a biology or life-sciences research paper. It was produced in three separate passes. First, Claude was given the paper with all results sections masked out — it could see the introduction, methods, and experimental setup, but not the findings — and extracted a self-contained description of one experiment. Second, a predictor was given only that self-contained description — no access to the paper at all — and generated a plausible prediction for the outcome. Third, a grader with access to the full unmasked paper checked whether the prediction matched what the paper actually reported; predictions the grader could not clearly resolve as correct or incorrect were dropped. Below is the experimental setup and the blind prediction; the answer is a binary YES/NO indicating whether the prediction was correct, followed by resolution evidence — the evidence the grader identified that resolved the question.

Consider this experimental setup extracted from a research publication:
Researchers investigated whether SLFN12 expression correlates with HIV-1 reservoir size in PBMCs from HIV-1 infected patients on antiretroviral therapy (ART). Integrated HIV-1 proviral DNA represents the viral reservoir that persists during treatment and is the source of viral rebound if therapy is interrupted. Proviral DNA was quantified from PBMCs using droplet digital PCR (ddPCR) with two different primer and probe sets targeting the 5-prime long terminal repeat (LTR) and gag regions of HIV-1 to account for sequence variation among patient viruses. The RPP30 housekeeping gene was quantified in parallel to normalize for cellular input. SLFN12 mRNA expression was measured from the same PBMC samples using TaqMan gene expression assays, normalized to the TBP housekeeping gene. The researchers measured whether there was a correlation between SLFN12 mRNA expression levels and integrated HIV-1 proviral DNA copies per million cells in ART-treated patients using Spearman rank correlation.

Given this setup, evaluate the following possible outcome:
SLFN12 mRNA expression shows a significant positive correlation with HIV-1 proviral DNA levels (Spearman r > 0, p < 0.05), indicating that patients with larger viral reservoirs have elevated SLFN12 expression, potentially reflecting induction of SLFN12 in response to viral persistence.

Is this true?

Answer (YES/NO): YES